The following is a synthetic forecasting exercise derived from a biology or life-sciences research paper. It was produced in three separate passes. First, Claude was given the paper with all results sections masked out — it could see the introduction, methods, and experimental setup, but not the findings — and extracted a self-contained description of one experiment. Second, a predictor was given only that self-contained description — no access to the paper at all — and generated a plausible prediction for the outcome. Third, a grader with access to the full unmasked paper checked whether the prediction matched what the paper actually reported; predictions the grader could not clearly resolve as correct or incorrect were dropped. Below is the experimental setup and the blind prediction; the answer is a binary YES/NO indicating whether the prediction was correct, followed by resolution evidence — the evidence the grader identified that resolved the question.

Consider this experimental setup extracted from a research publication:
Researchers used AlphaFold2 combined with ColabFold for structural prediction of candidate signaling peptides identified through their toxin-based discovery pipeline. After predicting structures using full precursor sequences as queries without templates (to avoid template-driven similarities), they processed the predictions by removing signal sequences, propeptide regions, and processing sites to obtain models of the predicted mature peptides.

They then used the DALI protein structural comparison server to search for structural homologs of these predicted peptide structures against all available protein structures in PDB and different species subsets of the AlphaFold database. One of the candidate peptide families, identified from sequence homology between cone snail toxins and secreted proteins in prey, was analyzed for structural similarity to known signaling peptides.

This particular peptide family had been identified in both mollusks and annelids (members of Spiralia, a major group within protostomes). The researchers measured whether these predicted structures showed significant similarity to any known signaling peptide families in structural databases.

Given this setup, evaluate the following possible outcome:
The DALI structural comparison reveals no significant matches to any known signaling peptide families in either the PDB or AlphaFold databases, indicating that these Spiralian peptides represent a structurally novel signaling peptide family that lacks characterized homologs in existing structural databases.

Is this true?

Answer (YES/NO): NO